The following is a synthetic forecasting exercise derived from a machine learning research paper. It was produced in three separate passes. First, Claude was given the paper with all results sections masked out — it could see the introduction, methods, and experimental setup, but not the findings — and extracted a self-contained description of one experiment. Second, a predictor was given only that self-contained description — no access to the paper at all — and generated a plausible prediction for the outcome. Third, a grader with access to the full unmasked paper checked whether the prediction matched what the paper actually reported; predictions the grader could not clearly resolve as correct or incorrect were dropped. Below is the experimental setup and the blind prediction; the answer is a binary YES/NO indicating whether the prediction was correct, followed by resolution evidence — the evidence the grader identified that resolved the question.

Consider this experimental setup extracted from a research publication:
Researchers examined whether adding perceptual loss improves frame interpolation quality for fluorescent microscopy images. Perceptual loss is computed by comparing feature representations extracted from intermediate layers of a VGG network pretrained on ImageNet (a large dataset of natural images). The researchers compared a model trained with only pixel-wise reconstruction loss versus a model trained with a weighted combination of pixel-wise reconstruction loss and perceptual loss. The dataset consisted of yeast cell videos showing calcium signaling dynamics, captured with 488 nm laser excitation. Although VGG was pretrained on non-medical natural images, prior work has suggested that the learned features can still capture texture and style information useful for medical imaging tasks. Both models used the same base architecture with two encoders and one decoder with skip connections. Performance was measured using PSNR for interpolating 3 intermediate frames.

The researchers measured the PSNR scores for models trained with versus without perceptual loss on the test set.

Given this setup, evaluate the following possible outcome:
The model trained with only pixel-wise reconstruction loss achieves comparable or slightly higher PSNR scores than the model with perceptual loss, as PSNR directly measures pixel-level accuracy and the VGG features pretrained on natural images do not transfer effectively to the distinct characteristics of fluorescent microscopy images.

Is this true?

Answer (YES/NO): YES